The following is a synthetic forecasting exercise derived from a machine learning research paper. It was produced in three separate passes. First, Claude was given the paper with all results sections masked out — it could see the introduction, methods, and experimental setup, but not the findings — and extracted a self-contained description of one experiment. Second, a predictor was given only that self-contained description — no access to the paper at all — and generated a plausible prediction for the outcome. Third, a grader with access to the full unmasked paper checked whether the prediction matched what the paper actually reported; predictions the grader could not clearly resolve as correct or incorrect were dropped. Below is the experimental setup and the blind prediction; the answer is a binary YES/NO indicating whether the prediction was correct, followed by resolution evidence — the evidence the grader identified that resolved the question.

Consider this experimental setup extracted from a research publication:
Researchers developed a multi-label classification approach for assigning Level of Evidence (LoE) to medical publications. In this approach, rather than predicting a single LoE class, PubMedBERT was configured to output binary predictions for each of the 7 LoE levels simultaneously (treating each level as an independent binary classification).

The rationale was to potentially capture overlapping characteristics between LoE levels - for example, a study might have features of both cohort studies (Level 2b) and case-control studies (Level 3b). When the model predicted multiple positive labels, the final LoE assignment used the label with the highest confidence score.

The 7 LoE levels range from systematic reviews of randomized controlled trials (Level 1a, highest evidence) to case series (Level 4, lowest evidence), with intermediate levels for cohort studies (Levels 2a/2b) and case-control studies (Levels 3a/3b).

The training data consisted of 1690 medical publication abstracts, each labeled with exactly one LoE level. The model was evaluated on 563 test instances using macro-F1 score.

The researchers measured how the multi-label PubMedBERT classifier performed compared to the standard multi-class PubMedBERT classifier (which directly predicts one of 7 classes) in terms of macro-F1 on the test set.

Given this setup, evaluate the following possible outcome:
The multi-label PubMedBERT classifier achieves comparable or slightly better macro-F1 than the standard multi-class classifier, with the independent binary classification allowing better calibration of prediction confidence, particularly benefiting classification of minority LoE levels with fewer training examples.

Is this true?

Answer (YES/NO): NO